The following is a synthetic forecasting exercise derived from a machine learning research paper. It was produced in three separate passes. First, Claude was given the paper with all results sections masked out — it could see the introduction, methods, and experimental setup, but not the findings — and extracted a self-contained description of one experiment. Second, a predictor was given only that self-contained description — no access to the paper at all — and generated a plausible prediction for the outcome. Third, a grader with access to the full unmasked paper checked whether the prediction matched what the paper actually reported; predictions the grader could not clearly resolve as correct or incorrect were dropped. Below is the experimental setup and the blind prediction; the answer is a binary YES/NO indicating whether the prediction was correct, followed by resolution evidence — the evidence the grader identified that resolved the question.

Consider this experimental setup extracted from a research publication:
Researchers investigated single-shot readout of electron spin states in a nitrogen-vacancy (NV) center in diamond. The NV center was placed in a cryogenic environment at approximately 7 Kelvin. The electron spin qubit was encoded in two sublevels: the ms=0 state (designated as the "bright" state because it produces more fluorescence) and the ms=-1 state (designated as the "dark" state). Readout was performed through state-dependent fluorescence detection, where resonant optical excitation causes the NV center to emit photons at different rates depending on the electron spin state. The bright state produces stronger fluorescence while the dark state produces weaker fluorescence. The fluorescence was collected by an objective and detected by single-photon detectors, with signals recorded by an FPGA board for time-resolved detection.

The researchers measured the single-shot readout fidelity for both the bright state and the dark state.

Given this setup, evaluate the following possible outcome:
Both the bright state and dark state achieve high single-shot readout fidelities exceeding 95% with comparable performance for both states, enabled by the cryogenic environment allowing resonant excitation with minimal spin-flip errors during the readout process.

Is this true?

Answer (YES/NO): NO